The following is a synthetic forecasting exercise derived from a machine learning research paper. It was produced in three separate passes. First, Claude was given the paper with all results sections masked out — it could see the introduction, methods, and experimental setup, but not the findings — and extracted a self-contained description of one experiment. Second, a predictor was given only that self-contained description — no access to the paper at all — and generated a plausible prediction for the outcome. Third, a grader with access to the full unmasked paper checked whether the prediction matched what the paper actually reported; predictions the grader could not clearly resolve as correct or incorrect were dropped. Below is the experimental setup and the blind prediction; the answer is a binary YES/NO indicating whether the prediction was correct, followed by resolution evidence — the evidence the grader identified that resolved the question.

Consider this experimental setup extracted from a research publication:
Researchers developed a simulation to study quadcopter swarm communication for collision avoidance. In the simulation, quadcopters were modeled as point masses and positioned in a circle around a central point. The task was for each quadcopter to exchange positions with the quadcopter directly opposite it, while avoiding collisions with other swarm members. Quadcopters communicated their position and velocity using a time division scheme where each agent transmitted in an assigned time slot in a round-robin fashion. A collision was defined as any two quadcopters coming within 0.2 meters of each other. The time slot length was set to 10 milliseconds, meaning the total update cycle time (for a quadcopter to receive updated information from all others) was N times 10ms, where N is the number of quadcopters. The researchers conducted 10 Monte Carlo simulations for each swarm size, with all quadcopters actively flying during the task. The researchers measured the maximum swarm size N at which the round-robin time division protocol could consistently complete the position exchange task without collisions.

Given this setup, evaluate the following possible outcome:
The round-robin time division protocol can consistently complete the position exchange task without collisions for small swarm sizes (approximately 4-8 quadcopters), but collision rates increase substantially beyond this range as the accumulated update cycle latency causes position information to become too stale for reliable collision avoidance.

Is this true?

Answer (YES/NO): NO